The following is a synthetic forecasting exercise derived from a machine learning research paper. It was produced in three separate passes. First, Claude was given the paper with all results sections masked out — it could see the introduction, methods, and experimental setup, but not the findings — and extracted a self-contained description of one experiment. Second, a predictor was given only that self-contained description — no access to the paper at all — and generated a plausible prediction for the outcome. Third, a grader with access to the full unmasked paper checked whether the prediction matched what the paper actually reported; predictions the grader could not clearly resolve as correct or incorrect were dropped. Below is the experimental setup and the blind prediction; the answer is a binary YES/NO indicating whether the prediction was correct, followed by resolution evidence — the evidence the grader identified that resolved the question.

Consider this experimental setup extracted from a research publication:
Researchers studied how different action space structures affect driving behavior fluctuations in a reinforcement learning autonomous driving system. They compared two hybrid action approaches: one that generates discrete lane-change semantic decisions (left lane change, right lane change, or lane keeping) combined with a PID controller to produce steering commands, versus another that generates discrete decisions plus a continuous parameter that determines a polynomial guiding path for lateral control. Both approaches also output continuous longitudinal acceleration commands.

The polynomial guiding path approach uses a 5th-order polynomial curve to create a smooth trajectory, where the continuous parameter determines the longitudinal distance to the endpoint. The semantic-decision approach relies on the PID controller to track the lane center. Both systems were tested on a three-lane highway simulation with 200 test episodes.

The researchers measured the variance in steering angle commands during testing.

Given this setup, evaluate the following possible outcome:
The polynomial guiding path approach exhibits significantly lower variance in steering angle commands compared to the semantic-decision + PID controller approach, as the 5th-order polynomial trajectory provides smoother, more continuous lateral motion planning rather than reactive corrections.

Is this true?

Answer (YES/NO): YES